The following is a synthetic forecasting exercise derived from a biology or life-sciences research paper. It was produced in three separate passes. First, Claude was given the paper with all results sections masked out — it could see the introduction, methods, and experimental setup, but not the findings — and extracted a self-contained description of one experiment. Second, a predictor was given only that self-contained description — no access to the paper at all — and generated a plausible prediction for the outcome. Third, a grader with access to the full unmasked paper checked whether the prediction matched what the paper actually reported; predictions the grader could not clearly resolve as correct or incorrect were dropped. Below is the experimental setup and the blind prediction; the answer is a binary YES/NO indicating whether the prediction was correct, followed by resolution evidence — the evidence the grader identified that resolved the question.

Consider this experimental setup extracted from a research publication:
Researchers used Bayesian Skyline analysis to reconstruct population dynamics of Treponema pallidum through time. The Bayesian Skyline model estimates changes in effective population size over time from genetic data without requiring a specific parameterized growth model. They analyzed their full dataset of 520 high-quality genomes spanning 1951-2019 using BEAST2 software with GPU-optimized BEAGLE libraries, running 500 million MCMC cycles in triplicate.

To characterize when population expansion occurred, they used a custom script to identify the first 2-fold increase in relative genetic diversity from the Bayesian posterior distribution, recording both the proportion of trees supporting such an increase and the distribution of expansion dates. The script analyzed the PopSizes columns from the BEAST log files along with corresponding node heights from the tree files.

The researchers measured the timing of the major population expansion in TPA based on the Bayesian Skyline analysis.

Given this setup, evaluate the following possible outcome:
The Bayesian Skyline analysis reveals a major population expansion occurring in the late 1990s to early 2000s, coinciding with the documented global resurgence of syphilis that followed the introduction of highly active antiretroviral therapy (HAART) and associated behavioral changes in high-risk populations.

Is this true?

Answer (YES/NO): NO